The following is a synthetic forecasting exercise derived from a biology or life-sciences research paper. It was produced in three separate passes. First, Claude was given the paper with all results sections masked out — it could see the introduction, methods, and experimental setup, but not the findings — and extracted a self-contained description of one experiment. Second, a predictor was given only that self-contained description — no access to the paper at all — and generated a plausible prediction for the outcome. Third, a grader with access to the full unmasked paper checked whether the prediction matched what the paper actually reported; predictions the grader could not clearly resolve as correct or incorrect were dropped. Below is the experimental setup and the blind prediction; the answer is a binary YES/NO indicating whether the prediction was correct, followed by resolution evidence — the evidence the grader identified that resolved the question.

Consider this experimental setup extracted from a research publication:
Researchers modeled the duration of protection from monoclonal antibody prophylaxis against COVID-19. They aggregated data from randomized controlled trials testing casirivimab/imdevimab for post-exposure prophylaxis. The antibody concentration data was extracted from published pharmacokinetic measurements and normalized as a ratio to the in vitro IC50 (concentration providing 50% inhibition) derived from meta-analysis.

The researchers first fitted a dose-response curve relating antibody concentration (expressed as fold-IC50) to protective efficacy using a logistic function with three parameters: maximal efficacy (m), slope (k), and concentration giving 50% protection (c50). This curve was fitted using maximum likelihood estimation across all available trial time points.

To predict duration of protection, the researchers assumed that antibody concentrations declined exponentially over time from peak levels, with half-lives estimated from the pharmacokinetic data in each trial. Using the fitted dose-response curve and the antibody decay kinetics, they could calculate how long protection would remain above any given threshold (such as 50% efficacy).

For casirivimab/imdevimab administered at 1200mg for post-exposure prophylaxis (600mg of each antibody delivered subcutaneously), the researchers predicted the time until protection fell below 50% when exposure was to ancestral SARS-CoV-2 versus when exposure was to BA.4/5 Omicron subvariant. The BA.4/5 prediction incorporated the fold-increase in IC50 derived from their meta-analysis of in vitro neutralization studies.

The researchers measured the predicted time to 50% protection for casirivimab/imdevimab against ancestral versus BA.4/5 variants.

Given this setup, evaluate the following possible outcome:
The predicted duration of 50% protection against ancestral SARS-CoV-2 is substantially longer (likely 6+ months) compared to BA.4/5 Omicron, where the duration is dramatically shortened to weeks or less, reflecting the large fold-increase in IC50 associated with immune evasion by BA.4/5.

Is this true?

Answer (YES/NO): NO